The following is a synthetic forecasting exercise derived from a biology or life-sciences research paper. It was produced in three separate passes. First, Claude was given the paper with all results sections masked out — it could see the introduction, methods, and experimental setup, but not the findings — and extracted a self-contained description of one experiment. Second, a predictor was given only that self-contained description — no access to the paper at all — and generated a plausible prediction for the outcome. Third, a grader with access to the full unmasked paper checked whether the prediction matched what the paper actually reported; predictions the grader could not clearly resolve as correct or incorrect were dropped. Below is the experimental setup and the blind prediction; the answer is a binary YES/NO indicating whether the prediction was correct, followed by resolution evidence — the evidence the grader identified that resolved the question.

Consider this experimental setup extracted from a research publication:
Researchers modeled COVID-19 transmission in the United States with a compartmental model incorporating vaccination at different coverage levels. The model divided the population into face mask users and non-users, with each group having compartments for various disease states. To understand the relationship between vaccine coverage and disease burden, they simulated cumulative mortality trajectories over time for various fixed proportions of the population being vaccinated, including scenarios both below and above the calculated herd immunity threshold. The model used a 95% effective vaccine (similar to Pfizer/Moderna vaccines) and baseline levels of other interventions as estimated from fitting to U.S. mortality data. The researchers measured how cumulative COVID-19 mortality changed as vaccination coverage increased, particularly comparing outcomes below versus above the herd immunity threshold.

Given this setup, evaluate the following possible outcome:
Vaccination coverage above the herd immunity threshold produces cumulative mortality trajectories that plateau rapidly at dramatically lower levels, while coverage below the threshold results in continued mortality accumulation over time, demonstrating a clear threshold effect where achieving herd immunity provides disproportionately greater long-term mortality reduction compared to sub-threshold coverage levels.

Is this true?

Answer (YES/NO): YES